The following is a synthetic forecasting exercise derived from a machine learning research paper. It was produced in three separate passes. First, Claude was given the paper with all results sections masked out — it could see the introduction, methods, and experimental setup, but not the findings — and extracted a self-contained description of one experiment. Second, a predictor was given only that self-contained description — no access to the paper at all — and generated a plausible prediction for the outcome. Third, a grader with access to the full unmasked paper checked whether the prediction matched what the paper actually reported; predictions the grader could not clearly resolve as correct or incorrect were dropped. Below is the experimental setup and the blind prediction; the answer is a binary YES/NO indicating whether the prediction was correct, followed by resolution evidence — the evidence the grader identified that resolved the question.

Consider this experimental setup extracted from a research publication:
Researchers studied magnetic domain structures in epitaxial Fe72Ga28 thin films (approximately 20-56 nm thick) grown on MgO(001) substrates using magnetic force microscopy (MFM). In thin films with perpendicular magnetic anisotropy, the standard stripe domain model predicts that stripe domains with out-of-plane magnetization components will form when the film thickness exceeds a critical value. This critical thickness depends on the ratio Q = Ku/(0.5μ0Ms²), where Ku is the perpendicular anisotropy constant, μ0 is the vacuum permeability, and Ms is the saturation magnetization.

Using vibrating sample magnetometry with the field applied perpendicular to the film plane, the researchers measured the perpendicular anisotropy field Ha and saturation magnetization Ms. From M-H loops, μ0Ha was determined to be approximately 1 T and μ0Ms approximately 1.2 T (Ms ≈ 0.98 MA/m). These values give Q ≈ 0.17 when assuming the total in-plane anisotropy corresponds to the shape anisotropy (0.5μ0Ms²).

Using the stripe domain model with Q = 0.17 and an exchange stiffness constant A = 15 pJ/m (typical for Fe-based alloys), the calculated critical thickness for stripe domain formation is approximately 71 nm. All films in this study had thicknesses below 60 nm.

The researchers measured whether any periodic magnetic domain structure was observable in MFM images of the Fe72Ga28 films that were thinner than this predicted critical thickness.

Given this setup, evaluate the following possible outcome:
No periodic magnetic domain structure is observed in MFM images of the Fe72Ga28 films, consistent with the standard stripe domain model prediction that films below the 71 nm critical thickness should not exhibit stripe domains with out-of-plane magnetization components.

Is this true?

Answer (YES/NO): NO